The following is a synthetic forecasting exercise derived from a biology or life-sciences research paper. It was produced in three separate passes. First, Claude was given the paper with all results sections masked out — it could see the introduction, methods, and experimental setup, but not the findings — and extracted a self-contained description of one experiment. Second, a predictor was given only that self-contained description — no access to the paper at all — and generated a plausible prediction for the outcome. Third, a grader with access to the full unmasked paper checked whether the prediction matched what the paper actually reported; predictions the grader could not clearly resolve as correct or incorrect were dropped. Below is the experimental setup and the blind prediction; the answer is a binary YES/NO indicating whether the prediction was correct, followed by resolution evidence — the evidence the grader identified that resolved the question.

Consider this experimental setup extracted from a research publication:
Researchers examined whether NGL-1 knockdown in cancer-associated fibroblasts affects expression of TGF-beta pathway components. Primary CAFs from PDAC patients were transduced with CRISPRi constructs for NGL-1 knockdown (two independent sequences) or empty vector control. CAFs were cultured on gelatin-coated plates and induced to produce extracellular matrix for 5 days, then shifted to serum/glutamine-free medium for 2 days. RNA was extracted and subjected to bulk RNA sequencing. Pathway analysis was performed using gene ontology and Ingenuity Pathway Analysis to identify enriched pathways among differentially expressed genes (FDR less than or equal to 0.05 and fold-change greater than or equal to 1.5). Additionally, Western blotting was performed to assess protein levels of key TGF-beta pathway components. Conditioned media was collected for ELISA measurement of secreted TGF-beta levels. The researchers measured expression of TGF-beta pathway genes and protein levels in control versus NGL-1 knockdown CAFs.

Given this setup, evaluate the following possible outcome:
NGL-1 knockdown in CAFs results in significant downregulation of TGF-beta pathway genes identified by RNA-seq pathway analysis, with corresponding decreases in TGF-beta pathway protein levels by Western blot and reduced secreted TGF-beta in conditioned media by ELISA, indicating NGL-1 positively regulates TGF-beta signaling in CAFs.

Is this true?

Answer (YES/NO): YES